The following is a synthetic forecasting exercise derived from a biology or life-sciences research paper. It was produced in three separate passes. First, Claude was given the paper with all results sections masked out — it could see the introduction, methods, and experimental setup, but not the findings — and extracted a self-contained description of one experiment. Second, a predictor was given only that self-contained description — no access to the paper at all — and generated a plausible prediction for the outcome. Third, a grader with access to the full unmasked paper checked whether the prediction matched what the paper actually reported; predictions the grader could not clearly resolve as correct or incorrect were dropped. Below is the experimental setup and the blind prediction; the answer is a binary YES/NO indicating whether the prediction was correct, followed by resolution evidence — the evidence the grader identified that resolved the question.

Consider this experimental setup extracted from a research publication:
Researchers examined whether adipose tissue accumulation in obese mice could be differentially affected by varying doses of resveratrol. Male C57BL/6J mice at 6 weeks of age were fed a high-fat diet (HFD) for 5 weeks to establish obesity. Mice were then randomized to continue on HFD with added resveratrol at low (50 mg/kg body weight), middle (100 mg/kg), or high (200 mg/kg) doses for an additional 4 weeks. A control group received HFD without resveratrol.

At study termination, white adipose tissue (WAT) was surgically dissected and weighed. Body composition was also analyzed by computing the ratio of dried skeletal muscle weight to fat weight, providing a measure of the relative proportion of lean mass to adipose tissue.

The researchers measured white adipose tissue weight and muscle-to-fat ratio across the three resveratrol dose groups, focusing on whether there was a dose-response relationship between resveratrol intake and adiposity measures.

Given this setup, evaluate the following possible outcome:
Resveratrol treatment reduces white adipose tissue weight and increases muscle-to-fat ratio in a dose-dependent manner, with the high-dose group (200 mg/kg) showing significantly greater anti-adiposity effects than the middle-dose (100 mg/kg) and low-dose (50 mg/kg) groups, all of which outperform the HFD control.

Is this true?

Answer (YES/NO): NO